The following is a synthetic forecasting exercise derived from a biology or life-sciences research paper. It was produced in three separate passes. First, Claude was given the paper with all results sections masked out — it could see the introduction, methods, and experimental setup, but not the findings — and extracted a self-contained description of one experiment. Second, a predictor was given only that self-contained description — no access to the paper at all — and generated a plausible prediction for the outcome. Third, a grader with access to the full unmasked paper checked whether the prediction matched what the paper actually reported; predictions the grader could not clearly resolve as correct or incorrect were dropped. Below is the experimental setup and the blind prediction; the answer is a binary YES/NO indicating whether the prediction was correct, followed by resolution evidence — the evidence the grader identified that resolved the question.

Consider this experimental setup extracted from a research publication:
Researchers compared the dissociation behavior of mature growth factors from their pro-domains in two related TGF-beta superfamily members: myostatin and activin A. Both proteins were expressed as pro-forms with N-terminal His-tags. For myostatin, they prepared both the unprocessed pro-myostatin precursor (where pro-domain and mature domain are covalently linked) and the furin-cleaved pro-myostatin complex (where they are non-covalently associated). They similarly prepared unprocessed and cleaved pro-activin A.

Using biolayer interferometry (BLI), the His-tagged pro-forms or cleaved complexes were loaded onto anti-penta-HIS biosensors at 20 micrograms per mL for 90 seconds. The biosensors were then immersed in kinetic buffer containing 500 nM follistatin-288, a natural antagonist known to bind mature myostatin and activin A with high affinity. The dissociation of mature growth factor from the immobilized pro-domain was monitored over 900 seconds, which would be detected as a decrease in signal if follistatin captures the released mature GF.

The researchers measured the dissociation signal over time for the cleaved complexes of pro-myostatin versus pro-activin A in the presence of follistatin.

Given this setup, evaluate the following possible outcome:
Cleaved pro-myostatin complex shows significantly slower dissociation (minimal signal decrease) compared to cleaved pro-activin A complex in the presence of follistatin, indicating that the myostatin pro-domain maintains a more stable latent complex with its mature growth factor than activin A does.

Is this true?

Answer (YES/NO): YES